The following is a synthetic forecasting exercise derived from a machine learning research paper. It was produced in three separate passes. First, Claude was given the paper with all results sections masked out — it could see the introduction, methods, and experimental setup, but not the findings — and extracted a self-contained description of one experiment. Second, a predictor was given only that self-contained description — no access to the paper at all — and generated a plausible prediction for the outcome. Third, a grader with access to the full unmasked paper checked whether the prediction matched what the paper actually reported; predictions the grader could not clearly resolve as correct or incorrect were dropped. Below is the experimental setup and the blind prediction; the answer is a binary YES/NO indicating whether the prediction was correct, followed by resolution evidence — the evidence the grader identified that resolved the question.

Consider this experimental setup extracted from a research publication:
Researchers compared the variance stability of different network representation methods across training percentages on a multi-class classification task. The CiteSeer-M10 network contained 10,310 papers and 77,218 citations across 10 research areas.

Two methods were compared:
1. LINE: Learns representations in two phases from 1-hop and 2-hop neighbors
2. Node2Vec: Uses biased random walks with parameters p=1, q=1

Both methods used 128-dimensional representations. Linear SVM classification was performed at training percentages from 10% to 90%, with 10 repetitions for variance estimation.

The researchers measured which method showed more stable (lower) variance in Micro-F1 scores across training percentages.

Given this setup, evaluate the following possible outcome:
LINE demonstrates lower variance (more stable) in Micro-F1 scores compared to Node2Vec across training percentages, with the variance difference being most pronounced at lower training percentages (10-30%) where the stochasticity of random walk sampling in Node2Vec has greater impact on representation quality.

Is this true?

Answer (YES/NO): NO